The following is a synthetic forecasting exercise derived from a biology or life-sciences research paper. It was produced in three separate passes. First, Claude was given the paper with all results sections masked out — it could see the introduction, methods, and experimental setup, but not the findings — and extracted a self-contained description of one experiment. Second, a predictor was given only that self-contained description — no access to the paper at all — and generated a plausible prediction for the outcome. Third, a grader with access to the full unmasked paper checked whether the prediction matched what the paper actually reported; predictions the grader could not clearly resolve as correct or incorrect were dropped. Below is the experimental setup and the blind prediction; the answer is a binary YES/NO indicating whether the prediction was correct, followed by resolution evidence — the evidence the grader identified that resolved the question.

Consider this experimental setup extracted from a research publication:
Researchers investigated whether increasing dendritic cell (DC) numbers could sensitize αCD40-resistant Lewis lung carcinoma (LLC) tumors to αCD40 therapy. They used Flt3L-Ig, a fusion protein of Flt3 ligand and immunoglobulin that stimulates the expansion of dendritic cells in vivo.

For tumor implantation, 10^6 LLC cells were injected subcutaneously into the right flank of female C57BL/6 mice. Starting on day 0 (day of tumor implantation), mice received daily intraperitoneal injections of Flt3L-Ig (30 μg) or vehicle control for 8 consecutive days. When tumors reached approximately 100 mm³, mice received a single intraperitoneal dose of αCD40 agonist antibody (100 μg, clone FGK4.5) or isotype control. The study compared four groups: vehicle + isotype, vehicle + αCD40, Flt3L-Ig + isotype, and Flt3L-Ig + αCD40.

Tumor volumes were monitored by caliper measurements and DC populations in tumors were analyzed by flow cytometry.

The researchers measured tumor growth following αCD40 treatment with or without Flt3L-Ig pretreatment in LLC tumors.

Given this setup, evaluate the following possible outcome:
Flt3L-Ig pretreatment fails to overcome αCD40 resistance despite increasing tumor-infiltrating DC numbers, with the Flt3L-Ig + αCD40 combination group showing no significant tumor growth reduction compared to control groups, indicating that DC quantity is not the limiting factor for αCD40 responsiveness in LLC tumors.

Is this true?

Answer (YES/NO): YES